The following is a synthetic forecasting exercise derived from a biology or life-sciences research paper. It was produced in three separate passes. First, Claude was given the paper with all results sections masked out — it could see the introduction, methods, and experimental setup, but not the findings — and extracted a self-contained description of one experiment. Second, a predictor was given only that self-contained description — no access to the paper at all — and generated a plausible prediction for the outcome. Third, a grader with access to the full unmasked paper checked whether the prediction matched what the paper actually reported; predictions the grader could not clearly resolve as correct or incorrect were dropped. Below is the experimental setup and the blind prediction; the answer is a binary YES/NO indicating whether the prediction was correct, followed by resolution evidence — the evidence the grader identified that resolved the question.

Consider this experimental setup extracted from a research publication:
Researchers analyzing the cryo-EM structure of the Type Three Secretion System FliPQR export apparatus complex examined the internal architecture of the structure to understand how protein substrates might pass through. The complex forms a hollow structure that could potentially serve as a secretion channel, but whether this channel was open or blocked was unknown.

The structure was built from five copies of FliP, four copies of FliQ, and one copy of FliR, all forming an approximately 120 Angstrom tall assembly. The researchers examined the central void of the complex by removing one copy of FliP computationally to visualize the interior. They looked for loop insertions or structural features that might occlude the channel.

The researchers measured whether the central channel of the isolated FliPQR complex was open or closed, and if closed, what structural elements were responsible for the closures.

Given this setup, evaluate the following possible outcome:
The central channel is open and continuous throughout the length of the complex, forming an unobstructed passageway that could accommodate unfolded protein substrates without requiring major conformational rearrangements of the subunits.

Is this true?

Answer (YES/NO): NO